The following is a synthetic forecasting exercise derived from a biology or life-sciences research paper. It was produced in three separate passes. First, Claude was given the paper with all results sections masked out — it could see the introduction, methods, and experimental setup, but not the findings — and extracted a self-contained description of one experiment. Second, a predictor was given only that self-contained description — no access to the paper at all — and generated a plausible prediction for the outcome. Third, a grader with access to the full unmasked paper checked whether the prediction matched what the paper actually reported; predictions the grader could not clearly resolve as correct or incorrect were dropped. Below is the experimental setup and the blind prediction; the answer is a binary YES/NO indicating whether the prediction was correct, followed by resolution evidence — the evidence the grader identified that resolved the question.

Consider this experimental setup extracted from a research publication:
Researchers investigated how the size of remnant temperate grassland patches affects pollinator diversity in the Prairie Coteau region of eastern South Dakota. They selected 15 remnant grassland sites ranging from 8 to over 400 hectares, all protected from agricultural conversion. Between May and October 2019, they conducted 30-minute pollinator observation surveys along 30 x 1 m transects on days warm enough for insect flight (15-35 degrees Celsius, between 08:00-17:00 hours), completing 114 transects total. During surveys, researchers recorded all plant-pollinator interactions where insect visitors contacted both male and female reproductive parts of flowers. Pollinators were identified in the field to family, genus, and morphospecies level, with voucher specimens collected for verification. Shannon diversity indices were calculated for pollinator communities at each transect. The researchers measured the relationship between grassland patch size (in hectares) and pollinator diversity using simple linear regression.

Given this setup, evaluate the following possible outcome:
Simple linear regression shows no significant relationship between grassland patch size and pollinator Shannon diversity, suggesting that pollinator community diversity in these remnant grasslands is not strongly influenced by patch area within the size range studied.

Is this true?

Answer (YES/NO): YES